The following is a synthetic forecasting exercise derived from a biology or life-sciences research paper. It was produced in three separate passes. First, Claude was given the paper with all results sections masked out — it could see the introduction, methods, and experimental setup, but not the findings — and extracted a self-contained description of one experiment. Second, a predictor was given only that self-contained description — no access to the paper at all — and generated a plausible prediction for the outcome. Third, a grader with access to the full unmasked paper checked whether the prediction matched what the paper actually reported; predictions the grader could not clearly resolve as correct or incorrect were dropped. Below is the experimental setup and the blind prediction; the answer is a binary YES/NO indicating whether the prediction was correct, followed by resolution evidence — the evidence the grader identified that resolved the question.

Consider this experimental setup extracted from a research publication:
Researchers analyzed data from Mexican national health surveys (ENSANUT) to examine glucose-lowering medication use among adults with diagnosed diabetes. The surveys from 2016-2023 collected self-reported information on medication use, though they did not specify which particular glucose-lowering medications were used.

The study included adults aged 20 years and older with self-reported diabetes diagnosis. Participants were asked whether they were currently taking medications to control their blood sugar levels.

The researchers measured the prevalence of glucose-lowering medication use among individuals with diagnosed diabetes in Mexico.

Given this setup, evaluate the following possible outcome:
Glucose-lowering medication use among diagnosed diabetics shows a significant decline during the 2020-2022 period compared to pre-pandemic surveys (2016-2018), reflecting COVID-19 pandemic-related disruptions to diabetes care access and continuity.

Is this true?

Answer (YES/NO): NO